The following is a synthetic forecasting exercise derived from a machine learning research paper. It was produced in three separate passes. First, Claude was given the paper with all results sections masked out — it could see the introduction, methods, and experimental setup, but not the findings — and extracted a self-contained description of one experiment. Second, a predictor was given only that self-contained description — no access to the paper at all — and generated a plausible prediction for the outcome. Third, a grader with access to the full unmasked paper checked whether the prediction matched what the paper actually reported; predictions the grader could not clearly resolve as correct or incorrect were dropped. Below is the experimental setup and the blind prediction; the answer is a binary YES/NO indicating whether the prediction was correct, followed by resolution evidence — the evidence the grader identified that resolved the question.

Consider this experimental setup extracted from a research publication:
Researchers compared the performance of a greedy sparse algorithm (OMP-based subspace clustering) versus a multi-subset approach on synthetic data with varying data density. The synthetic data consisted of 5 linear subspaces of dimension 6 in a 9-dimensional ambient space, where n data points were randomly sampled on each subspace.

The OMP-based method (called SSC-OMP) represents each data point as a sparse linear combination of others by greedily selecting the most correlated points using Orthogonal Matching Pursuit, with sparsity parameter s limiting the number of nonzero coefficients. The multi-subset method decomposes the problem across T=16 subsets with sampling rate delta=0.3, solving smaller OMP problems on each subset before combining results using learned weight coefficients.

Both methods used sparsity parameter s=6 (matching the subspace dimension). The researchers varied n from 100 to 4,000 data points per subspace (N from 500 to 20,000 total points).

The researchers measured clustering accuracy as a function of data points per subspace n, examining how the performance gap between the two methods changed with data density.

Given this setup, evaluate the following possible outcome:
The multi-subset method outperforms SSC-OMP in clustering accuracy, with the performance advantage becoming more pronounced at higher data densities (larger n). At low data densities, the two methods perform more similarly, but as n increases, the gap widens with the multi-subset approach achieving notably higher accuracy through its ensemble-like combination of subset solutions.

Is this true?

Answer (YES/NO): NO